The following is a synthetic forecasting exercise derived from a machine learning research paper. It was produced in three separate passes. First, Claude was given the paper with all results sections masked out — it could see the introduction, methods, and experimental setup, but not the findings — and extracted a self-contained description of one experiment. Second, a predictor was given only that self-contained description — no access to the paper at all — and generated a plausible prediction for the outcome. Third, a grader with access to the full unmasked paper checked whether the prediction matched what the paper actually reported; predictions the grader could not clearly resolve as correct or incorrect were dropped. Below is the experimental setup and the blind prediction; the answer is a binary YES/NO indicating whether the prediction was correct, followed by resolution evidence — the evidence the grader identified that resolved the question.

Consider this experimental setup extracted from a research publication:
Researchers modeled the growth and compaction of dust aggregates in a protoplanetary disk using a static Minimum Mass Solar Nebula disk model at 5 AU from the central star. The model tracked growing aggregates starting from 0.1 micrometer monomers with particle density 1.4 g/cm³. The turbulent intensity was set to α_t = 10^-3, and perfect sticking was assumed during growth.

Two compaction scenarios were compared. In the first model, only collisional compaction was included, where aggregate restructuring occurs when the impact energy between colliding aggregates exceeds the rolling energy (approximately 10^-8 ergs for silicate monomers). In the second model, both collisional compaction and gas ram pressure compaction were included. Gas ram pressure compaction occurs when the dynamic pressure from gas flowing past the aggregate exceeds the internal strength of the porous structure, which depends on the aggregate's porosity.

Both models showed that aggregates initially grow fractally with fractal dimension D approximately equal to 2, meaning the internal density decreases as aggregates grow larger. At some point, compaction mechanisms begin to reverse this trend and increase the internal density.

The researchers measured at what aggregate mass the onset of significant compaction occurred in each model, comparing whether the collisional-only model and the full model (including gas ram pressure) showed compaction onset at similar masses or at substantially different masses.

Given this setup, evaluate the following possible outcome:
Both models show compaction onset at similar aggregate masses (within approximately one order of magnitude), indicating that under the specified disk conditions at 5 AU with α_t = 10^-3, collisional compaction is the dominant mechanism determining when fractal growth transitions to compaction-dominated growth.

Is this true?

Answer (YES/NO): YES